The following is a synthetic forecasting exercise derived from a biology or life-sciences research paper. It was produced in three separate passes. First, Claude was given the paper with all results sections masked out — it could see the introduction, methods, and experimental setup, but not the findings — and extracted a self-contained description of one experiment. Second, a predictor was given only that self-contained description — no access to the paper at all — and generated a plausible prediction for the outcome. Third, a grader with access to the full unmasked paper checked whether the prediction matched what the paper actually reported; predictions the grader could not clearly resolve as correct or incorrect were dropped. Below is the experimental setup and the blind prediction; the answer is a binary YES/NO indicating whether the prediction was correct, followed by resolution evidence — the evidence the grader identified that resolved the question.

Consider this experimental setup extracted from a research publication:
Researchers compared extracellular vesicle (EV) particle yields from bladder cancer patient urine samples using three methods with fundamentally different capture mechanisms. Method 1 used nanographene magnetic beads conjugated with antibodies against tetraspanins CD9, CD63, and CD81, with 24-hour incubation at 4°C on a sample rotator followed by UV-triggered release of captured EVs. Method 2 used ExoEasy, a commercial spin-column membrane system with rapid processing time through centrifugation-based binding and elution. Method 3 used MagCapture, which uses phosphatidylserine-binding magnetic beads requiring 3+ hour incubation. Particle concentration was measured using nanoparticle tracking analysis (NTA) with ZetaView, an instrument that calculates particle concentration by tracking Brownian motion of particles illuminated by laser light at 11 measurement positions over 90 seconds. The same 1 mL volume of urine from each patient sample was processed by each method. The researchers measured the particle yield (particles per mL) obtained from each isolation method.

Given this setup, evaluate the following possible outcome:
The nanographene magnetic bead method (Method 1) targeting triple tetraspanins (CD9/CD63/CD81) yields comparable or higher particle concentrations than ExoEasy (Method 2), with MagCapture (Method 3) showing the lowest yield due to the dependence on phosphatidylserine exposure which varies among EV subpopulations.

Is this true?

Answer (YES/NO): NO